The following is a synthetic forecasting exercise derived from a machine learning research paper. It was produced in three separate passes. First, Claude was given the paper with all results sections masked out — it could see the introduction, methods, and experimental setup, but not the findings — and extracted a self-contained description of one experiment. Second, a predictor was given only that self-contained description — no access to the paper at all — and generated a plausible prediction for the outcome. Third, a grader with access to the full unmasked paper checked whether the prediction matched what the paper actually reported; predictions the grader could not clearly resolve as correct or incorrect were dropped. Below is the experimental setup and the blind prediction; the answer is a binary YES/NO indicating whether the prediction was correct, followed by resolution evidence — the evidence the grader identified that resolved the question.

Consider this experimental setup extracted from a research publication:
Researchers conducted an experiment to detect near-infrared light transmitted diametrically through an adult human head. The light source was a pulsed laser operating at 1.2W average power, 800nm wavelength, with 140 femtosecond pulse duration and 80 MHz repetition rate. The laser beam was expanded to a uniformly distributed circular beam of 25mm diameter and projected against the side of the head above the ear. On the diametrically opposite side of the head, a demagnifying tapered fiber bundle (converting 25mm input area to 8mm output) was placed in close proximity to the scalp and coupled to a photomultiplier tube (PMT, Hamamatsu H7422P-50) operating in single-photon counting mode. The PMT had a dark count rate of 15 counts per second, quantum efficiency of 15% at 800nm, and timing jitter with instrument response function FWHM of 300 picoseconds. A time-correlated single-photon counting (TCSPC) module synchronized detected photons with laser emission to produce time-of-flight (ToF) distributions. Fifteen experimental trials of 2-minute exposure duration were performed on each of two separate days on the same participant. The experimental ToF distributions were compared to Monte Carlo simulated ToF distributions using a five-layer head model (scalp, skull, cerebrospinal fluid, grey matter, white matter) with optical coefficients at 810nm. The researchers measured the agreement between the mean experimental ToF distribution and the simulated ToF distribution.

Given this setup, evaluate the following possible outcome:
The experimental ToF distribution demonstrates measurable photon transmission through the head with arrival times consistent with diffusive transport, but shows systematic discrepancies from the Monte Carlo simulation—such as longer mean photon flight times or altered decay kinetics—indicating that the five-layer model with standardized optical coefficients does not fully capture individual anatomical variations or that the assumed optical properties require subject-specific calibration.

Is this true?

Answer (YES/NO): NO